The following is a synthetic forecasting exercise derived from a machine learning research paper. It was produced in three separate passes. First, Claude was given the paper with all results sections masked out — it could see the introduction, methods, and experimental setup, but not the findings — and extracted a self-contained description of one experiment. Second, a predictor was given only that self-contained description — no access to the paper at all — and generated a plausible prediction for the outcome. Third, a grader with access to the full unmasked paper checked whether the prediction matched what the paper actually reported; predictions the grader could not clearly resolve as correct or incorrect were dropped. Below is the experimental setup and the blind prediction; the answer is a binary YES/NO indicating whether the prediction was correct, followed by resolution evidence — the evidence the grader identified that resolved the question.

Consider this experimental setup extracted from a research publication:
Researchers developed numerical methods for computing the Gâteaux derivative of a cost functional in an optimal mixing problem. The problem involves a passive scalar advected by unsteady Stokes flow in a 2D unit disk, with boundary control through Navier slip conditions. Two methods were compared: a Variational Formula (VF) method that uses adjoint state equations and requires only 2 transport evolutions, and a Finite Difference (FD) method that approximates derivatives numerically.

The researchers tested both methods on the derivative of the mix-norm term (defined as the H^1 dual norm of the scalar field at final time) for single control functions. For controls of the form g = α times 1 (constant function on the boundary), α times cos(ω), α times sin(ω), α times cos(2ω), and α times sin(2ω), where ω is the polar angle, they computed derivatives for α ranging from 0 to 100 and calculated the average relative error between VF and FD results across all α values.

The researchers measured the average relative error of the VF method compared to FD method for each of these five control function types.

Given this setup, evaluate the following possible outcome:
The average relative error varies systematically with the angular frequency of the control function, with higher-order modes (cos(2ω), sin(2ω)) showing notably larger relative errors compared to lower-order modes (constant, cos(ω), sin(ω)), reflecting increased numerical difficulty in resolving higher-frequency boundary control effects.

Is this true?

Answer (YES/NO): NO